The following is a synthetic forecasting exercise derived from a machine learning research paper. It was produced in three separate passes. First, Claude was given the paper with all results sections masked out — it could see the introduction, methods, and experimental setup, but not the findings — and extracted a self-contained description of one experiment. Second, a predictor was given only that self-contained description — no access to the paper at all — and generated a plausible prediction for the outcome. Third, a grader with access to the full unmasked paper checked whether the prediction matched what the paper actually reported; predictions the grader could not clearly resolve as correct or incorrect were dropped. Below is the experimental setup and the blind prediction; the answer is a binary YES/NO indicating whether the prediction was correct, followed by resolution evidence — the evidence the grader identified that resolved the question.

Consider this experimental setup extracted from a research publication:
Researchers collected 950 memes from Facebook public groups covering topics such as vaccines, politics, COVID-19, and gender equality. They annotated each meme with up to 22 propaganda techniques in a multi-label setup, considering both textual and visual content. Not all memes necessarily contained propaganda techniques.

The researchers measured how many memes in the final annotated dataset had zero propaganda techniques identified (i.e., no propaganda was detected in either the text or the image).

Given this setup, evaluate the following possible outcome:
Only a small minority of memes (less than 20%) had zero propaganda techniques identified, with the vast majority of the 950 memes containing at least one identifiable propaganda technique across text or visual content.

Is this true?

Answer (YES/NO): YES